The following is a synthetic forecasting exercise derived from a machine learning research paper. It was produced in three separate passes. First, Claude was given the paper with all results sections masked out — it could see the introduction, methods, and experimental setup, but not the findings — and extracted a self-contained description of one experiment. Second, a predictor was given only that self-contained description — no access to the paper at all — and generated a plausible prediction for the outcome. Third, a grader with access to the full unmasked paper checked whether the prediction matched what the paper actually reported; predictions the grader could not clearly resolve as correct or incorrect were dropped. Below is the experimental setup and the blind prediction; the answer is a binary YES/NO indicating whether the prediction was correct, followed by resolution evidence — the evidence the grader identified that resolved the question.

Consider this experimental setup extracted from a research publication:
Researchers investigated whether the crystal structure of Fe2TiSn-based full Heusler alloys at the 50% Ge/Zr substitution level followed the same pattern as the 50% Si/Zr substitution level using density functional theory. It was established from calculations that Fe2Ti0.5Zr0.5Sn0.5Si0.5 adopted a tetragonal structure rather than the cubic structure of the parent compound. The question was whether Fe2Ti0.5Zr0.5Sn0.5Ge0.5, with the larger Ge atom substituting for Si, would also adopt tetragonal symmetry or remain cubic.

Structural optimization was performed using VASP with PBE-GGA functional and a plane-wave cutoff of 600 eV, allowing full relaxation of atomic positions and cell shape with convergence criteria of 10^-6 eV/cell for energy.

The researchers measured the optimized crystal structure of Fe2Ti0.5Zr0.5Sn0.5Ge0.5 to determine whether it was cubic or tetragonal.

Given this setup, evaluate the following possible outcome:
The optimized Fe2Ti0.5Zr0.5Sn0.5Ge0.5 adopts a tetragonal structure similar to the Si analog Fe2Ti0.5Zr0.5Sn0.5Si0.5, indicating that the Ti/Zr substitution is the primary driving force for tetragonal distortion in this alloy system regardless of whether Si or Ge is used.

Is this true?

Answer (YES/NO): YES